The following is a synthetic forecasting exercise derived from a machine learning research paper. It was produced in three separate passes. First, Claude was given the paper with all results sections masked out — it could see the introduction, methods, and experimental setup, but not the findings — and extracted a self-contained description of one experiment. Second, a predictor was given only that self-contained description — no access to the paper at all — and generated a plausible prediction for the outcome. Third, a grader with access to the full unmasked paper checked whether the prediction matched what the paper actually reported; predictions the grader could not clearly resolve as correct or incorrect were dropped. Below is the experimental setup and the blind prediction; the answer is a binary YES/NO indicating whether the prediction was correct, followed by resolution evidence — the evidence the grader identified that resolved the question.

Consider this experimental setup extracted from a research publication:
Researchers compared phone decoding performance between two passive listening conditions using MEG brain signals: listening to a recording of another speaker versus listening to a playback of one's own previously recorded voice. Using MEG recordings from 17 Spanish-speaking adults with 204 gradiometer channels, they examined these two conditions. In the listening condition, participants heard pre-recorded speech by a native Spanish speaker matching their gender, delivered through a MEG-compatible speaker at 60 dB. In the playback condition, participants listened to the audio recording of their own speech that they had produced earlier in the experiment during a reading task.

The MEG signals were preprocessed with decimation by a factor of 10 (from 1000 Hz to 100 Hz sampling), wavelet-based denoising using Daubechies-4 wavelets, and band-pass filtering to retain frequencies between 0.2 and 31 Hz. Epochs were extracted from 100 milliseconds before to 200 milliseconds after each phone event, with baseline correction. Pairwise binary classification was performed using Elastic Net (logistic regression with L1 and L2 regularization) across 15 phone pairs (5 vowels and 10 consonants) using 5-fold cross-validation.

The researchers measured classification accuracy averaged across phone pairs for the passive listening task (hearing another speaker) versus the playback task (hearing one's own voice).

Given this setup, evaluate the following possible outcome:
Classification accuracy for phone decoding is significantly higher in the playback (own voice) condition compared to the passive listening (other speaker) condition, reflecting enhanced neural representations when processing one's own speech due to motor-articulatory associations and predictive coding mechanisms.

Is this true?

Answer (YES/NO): NO